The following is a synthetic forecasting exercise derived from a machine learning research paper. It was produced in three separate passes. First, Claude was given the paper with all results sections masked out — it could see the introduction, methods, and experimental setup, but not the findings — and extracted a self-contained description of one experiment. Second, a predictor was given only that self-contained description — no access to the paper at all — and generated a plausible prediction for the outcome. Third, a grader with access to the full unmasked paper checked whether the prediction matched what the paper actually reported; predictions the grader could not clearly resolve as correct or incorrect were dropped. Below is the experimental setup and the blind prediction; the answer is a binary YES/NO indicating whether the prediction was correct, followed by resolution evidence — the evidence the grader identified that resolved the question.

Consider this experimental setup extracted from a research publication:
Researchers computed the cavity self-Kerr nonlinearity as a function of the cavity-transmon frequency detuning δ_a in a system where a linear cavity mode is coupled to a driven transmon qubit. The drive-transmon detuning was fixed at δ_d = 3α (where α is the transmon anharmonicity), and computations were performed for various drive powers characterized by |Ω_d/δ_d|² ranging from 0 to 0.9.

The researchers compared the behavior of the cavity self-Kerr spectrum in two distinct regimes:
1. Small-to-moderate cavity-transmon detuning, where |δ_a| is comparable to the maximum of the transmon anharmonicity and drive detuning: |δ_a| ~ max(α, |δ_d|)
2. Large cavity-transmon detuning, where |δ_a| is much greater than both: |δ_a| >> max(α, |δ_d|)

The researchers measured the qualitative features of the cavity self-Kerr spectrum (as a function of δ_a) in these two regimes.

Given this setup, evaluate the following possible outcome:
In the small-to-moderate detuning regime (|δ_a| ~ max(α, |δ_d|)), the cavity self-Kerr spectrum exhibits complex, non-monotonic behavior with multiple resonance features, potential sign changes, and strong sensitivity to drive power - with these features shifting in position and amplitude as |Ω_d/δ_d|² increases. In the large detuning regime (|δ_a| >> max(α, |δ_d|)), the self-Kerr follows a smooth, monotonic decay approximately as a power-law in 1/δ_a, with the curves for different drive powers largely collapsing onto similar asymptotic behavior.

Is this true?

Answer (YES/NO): NO